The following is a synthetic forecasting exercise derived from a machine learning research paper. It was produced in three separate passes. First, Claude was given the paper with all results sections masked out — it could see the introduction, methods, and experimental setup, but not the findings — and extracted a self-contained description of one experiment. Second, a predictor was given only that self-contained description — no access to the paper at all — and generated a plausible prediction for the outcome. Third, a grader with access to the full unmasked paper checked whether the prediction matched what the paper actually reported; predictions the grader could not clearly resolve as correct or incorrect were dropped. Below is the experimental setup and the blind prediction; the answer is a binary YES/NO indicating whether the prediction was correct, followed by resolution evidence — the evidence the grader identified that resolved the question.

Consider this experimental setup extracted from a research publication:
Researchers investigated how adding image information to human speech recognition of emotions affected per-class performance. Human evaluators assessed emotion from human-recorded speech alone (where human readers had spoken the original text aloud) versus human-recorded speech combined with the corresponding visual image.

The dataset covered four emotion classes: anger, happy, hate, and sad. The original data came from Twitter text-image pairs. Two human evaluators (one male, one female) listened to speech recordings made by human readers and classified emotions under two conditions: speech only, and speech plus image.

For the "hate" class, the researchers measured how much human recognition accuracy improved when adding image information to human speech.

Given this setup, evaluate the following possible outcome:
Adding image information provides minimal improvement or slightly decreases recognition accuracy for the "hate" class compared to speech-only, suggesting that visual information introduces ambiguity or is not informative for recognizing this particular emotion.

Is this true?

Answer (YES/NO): NO